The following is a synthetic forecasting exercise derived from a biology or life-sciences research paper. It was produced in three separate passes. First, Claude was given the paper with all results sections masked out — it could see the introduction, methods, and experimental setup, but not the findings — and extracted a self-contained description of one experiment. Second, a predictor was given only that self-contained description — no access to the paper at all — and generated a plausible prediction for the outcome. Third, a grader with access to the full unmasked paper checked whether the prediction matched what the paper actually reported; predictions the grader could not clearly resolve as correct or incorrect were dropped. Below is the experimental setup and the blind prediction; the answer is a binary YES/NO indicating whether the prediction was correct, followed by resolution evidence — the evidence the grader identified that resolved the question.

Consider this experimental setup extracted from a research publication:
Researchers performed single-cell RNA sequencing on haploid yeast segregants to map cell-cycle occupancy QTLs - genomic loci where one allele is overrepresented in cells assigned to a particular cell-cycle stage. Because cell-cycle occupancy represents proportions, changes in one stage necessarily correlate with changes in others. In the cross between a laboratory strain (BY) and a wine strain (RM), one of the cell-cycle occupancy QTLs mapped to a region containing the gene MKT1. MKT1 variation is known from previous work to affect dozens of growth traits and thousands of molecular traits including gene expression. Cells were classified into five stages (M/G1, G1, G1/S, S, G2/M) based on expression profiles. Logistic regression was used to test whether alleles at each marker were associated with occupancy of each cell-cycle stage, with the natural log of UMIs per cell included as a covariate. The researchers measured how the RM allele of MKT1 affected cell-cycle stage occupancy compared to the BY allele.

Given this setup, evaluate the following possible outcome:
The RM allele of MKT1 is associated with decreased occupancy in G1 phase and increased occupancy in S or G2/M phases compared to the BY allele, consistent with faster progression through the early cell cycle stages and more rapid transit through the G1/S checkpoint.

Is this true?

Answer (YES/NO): NO